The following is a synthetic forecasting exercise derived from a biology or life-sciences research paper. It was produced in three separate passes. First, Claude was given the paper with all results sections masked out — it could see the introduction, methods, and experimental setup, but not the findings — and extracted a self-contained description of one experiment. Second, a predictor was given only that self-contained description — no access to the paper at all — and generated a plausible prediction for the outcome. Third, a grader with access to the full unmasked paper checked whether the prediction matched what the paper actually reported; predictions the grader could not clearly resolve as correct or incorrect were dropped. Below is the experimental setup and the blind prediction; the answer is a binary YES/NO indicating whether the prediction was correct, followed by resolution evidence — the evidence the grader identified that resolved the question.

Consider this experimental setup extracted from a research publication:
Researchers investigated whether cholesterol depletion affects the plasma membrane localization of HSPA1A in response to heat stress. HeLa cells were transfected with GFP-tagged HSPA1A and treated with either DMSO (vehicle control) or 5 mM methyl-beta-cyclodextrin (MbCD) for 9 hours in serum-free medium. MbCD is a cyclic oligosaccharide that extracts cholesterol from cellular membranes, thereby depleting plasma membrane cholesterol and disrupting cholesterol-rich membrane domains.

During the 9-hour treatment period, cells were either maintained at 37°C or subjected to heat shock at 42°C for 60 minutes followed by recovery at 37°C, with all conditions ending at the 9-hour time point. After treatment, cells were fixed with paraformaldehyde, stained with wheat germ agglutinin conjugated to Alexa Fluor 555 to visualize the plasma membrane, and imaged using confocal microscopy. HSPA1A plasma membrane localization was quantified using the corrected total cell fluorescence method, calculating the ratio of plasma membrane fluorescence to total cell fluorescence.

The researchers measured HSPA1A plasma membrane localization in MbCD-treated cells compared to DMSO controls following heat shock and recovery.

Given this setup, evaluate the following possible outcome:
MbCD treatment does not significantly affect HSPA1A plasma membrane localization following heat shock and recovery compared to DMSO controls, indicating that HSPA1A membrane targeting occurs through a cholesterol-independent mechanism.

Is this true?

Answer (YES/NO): YES